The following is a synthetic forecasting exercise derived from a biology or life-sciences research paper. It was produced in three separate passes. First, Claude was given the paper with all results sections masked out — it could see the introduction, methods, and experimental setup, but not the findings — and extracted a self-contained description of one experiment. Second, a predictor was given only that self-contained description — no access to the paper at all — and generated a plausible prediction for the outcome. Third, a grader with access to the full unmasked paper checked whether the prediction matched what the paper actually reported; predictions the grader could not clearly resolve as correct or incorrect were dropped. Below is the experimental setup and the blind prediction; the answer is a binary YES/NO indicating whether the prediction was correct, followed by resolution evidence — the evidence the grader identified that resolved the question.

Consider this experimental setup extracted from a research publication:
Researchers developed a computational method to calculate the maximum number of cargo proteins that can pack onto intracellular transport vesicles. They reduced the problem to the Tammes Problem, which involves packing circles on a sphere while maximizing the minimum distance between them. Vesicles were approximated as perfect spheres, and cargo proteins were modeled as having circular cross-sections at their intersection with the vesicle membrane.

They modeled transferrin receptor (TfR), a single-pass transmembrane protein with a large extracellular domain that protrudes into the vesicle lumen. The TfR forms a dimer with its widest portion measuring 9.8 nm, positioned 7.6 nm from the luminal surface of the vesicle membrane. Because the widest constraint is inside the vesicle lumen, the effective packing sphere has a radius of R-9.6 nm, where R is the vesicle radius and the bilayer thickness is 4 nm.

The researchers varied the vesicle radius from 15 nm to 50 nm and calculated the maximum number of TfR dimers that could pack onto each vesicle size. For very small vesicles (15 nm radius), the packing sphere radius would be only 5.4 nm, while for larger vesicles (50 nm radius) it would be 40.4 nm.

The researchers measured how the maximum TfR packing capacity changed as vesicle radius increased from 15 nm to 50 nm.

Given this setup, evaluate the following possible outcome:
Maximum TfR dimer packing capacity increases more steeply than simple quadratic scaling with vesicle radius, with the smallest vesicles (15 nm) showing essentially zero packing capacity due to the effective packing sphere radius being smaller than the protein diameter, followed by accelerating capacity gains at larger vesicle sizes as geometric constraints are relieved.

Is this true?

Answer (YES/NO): NO